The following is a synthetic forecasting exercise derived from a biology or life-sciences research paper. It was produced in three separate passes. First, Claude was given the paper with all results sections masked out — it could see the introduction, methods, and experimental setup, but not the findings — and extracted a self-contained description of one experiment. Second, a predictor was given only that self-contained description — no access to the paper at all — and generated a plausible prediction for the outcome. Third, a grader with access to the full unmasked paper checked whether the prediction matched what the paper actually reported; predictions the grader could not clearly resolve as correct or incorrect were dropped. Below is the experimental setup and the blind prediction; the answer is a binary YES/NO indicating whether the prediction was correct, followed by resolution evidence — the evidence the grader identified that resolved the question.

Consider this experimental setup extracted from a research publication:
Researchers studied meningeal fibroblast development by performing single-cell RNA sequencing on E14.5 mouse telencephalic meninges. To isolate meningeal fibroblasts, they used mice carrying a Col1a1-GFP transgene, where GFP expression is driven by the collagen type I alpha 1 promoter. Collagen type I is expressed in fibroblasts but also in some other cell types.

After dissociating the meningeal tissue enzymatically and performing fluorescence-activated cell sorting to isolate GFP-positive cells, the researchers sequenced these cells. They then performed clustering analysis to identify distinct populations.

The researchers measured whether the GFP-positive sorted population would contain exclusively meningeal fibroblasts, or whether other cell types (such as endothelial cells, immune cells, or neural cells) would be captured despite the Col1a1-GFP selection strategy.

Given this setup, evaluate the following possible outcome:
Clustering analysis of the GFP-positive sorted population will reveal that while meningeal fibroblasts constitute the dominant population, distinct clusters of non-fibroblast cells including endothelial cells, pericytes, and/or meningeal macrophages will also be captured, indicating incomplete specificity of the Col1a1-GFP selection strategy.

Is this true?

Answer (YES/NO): YES